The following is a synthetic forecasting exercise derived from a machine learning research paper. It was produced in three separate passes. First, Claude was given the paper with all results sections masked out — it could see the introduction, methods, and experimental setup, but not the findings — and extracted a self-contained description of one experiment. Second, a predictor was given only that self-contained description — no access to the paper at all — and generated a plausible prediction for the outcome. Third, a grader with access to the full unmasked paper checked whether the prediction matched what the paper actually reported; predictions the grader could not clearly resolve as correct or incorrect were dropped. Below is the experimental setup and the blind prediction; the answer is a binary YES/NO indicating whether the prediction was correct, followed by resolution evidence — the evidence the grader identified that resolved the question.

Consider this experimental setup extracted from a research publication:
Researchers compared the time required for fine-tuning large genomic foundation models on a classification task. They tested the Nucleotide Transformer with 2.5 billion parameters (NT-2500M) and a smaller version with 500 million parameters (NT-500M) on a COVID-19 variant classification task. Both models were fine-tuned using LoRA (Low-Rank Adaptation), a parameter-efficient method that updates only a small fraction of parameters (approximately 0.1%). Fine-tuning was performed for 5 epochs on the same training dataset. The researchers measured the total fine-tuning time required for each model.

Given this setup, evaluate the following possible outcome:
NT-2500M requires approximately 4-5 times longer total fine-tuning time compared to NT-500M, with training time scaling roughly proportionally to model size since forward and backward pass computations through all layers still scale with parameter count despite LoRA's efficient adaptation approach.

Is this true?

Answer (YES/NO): YES